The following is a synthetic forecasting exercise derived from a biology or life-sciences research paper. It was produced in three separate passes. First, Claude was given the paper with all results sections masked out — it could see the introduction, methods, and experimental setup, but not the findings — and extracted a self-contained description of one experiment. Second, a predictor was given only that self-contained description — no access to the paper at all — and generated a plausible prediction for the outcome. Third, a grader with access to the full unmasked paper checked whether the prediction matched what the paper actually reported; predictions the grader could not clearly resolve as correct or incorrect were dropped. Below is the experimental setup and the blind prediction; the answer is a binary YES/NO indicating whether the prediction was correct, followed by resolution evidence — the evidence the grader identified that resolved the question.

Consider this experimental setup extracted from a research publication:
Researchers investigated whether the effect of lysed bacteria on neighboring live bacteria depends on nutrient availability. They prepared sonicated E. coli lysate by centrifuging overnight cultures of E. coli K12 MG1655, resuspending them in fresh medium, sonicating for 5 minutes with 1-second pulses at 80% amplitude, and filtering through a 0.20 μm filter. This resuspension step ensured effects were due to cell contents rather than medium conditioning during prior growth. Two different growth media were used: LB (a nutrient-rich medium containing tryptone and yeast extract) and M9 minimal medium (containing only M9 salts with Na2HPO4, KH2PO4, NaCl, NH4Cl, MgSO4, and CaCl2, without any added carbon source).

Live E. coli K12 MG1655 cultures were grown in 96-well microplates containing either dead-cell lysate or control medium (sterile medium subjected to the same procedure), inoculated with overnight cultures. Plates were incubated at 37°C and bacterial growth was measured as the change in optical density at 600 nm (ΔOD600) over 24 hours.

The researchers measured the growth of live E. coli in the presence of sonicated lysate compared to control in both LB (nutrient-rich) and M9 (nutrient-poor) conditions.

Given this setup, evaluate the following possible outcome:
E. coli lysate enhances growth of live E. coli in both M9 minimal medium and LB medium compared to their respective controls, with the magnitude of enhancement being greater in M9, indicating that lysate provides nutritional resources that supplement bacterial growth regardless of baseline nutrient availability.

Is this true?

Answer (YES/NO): NO